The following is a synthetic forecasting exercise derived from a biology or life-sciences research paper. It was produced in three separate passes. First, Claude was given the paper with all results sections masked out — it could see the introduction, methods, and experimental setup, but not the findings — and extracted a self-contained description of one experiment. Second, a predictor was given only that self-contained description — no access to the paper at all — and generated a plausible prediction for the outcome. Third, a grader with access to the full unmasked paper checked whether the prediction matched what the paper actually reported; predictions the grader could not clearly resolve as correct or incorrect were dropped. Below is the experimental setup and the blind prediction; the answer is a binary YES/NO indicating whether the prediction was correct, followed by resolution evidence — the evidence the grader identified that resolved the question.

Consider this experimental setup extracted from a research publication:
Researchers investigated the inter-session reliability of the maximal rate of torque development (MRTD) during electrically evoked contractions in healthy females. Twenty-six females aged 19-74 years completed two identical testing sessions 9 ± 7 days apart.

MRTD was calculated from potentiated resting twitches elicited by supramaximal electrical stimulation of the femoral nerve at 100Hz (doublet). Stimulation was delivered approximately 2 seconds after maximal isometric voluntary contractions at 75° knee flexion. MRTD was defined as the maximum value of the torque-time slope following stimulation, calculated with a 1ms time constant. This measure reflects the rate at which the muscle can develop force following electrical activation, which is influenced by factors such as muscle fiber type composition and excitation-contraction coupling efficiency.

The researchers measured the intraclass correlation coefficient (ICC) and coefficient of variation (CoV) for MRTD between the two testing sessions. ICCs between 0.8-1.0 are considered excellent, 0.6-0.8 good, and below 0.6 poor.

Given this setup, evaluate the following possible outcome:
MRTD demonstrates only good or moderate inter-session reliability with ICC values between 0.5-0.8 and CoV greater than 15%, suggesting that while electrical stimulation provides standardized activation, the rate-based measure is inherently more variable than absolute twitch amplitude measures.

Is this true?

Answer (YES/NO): NO